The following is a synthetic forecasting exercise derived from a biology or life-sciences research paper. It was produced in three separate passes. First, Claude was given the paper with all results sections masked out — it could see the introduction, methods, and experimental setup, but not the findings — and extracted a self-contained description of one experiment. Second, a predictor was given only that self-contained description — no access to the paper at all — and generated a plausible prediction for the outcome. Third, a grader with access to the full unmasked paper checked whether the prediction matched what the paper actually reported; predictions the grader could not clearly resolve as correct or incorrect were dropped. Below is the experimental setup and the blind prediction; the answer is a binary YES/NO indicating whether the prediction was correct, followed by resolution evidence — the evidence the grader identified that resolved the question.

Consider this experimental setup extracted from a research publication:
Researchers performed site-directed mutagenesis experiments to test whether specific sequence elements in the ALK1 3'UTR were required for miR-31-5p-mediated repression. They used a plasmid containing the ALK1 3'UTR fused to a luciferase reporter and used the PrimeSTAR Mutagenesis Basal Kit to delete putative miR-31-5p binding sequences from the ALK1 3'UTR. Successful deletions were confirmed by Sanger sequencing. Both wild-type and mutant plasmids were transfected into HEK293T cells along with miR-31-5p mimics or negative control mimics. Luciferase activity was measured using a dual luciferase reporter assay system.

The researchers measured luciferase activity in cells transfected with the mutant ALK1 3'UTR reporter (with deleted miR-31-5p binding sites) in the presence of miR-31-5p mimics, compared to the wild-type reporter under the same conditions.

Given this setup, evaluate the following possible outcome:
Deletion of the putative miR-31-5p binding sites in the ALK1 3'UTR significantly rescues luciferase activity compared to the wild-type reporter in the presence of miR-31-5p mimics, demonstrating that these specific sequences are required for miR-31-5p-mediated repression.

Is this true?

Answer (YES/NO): YES